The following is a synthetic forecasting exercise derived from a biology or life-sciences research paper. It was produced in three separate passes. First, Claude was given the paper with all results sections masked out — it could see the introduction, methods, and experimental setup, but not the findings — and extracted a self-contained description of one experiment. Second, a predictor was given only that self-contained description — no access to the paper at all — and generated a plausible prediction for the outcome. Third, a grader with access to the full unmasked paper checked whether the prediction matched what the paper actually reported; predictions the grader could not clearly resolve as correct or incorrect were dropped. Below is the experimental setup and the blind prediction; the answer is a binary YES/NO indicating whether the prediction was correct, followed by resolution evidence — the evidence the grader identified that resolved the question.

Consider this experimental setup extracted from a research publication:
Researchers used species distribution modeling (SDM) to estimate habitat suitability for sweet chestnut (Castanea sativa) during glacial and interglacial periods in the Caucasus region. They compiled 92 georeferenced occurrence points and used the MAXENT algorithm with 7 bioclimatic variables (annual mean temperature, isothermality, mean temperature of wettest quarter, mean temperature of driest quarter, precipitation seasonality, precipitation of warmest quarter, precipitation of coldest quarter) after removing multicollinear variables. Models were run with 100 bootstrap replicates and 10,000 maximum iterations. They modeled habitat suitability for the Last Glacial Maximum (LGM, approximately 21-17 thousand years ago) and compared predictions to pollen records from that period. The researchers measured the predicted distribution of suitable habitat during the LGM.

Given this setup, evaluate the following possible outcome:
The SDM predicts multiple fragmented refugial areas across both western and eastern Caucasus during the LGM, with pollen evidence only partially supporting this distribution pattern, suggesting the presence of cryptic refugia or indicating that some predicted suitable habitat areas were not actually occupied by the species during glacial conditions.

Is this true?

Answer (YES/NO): NO